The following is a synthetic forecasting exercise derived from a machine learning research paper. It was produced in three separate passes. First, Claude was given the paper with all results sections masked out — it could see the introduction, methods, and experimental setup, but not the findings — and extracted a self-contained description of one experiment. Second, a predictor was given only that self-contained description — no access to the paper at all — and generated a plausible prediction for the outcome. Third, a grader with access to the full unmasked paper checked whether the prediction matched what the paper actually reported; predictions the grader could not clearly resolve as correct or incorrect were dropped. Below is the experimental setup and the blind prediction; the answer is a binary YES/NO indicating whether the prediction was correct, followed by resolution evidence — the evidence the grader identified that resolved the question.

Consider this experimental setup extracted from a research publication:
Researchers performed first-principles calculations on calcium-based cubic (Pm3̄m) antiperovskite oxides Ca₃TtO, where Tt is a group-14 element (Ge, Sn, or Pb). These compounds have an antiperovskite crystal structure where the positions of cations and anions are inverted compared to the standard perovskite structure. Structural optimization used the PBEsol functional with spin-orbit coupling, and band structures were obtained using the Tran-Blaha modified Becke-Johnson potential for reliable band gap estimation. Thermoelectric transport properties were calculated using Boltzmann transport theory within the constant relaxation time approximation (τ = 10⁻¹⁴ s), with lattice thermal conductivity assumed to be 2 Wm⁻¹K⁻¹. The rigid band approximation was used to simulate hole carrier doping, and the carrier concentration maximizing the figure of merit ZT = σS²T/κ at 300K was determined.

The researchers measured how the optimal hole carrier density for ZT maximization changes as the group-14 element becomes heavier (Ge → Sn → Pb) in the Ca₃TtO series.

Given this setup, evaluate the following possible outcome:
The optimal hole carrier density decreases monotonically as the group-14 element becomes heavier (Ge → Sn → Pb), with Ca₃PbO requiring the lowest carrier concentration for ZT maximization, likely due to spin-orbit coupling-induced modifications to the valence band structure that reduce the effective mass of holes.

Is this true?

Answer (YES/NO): YES